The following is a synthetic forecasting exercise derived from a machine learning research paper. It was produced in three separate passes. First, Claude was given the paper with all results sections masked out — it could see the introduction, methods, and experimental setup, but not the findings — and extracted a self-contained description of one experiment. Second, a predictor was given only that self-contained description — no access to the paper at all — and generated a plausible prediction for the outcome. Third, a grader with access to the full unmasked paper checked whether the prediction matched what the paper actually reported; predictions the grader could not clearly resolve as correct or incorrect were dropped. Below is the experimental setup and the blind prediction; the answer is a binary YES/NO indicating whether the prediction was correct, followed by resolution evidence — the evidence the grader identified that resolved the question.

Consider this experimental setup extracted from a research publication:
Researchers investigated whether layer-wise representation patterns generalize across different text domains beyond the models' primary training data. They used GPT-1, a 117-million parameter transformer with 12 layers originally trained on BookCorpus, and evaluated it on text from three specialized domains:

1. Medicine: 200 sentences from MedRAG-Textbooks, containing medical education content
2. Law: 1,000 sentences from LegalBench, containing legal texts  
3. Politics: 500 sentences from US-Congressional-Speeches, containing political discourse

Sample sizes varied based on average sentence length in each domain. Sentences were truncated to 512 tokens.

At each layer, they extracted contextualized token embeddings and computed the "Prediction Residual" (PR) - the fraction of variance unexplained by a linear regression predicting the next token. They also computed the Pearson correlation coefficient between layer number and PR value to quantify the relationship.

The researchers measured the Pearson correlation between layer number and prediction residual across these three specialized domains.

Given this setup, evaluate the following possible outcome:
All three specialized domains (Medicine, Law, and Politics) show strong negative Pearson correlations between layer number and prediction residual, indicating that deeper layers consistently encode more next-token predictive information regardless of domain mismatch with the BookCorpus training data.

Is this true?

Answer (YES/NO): YES